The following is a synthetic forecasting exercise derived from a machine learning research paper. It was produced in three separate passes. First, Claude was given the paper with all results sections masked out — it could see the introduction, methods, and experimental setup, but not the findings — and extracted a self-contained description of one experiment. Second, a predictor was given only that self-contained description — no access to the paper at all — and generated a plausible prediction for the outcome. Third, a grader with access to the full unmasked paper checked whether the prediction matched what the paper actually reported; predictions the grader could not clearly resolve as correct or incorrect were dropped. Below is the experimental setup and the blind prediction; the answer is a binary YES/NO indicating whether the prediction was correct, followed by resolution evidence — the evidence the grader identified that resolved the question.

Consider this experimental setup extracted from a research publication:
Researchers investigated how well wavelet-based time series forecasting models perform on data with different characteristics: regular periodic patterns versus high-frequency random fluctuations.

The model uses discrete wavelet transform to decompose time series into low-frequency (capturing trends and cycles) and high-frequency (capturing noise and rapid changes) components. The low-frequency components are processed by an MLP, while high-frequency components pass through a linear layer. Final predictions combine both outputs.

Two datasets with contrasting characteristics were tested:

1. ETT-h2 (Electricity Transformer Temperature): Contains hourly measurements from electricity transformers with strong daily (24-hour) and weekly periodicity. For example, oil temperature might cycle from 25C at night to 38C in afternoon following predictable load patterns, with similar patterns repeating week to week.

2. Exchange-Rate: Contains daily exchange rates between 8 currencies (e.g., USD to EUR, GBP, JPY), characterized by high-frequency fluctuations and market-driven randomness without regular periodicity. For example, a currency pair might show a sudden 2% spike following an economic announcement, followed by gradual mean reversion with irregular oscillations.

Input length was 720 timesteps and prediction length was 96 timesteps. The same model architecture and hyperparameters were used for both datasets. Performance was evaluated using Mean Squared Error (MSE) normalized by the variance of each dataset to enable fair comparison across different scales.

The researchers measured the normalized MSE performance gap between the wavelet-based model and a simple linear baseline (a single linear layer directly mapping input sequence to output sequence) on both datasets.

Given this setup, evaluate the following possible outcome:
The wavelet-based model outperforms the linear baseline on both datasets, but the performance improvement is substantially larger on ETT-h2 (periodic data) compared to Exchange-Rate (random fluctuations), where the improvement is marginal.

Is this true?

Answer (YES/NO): NO